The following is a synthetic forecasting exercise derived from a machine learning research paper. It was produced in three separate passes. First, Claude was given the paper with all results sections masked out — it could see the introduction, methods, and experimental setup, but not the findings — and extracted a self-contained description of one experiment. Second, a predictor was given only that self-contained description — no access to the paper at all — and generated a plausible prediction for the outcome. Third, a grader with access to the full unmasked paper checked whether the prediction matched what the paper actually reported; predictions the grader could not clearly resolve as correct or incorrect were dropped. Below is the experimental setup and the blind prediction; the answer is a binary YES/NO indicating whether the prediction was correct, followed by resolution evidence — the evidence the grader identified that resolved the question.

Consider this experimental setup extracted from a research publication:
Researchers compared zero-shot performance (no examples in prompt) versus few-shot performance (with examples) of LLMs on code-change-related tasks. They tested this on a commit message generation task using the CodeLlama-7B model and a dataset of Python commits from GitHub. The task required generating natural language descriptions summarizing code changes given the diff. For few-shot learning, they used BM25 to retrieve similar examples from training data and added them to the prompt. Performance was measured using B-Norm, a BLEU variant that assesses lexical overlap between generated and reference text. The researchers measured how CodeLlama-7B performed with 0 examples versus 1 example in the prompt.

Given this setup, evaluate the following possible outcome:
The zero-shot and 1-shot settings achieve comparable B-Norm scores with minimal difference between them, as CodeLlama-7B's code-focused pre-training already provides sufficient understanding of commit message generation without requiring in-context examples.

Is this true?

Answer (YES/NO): NO